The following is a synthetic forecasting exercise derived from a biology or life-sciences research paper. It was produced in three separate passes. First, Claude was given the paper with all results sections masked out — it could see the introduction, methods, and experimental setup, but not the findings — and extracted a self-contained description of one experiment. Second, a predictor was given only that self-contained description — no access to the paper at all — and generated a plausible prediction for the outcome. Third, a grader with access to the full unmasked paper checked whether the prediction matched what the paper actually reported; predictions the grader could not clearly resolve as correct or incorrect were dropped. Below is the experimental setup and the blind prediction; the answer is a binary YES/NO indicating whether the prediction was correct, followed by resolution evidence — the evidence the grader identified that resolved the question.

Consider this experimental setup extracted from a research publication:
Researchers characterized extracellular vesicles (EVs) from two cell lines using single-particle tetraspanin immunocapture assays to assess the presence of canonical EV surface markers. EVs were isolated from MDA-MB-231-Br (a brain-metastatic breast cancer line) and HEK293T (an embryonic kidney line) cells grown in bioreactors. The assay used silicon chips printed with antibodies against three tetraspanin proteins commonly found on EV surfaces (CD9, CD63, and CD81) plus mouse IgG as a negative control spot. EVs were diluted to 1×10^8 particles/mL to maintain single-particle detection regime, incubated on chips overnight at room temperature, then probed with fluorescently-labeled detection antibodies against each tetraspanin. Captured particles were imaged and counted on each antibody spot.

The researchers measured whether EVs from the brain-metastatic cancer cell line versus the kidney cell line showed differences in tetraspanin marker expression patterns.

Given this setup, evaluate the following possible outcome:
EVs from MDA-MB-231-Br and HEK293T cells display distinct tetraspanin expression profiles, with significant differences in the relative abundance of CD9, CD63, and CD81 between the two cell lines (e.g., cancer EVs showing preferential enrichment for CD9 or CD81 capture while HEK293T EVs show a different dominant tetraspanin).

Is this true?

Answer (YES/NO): NO